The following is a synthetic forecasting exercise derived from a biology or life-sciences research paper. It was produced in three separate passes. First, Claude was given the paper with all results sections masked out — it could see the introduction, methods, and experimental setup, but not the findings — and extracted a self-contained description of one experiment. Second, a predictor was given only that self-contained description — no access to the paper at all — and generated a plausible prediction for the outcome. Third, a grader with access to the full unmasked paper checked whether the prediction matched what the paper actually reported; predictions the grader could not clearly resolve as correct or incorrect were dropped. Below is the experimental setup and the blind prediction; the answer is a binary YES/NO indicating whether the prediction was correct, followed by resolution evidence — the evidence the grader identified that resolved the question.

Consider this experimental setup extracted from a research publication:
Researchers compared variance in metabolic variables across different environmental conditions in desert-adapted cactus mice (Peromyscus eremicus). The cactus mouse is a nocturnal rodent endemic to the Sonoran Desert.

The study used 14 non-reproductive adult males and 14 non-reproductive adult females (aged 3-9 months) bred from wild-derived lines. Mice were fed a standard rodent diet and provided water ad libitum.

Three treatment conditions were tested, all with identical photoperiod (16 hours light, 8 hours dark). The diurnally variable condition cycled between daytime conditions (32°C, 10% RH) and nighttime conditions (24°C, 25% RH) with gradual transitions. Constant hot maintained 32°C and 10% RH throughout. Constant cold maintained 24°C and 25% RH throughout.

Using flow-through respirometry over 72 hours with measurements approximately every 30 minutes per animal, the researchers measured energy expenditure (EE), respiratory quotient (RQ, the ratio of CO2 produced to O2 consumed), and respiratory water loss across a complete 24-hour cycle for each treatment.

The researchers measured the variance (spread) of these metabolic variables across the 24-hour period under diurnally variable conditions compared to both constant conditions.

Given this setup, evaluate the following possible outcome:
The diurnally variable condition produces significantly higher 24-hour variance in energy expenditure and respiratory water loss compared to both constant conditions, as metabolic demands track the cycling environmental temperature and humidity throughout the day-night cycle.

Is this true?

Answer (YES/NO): YES